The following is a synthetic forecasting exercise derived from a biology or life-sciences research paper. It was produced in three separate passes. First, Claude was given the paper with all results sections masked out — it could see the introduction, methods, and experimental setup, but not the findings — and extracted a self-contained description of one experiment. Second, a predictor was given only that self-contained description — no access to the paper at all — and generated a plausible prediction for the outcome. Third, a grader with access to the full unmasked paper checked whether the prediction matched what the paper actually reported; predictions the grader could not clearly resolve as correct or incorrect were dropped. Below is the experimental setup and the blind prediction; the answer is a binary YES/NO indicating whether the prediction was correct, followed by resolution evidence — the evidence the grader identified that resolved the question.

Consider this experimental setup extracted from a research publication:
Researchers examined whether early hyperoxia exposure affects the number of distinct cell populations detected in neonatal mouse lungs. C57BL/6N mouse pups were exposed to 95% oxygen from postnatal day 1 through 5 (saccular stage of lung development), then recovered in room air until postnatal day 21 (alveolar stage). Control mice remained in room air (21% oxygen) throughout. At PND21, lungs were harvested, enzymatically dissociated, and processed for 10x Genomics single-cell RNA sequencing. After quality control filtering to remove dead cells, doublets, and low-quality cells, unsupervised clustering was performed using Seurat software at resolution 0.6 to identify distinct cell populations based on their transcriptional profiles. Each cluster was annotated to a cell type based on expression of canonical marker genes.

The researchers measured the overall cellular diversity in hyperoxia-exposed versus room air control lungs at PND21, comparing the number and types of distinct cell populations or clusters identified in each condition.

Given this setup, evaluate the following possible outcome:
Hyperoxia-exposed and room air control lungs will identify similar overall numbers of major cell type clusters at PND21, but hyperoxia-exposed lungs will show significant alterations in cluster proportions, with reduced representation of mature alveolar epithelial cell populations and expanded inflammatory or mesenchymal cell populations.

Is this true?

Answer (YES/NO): NO